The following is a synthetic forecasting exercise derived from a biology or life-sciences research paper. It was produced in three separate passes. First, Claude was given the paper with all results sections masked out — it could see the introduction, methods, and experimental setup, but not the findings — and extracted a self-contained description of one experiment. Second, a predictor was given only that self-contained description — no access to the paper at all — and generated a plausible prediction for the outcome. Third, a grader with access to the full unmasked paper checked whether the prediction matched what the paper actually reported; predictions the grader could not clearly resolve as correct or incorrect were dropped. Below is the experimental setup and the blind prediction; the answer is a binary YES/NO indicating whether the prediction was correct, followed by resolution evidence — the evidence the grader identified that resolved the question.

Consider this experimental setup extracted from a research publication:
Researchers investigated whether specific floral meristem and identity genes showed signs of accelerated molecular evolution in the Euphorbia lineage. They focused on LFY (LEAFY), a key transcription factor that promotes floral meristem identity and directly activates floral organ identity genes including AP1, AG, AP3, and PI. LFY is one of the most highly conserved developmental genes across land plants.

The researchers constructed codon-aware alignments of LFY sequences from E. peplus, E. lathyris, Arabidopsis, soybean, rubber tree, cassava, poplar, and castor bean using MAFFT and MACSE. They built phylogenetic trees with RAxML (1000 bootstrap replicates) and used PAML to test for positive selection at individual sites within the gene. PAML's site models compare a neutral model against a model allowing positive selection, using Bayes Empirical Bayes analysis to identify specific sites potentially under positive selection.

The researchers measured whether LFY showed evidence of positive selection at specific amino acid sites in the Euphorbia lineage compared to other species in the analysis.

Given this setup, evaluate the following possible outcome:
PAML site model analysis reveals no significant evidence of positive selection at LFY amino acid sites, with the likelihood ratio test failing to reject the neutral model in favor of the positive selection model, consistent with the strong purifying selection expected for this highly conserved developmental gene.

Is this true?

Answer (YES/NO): NO